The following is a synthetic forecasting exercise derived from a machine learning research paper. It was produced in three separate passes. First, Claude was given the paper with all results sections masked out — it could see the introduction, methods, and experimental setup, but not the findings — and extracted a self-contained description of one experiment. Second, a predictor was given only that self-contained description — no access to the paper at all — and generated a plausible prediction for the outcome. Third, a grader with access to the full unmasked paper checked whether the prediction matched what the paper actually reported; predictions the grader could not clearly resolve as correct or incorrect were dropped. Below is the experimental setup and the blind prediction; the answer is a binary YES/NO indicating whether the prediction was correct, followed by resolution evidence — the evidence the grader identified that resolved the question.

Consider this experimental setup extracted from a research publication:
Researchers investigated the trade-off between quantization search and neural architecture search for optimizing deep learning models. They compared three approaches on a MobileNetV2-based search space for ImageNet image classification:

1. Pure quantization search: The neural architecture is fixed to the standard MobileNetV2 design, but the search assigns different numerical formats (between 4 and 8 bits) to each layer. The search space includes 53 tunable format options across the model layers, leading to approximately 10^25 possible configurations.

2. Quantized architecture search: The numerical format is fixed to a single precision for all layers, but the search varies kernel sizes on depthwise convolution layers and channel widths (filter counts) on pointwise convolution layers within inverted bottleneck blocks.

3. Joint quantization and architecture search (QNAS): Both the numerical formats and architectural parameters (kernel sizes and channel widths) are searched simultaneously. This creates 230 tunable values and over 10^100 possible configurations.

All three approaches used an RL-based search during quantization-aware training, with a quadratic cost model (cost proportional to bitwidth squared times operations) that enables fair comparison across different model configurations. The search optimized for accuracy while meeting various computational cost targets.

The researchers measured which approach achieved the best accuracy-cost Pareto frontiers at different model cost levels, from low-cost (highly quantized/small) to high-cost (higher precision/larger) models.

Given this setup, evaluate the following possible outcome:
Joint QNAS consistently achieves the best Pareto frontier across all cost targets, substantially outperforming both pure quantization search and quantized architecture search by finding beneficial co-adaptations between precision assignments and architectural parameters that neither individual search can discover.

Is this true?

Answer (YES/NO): NO